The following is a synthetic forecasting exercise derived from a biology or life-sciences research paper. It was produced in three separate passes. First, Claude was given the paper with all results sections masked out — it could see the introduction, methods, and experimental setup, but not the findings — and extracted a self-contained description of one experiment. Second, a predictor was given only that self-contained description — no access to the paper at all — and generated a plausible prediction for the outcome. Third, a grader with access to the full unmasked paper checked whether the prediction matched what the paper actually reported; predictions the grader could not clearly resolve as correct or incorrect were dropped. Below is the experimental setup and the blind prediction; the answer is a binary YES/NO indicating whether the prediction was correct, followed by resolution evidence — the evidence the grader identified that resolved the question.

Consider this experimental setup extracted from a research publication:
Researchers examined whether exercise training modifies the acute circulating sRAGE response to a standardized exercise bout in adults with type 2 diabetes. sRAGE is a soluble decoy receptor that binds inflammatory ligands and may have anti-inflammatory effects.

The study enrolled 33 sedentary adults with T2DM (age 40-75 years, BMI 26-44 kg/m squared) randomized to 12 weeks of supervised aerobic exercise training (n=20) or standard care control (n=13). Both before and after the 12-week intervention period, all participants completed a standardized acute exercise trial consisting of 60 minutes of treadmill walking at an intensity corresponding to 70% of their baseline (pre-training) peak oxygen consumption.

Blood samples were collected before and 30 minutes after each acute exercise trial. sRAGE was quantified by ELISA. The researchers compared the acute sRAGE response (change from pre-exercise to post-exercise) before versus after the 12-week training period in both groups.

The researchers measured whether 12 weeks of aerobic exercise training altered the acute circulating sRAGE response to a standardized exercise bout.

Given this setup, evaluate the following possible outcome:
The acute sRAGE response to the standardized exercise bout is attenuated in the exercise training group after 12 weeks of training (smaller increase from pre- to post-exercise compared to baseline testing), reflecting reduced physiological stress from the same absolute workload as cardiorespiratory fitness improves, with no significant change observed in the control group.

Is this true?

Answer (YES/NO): NO